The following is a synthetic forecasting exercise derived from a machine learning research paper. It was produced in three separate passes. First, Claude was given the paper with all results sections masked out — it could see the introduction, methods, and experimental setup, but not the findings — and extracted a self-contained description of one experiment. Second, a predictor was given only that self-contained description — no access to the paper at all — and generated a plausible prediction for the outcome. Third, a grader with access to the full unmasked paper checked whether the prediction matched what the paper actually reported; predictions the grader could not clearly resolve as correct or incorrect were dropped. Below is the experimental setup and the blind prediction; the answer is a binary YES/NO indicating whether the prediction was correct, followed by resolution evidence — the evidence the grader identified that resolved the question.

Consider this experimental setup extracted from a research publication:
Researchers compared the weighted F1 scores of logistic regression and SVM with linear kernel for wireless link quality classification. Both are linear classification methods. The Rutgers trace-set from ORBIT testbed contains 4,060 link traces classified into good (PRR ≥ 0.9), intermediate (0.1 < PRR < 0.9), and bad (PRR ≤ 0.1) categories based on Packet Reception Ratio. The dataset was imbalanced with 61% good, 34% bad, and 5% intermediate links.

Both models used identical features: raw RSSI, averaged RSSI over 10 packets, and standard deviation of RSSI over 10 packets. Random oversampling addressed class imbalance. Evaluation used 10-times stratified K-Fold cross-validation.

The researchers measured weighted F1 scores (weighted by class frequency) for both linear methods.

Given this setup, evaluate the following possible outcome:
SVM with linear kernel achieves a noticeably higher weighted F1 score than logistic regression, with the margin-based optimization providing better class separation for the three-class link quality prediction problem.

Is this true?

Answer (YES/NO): NO